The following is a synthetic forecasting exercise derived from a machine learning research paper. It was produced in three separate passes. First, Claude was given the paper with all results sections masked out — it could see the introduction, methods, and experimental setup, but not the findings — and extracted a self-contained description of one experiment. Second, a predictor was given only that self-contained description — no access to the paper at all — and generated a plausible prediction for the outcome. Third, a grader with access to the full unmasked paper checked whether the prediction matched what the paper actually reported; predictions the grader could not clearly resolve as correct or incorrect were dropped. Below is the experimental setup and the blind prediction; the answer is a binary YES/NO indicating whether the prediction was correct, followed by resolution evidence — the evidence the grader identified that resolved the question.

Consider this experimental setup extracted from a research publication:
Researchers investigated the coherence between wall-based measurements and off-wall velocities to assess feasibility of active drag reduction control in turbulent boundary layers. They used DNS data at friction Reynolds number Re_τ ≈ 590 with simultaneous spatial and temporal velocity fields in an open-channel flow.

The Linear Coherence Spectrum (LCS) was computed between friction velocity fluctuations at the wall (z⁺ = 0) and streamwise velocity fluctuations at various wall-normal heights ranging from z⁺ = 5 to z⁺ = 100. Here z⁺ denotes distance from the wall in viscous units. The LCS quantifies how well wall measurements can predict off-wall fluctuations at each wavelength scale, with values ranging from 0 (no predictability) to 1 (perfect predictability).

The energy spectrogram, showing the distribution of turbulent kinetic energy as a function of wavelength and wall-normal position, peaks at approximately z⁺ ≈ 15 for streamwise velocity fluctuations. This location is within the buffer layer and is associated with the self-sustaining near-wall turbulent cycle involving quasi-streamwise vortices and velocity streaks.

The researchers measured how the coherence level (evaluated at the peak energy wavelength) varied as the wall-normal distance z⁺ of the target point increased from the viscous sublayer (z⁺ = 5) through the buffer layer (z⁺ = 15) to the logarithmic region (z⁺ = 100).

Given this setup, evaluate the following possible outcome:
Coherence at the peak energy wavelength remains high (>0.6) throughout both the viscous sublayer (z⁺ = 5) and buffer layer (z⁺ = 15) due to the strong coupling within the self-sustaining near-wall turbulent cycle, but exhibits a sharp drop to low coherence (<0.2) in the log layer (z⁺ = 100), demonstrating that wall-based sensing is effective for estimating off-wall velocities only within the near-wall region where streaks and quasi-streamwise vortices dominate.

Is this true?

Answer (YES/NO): NO